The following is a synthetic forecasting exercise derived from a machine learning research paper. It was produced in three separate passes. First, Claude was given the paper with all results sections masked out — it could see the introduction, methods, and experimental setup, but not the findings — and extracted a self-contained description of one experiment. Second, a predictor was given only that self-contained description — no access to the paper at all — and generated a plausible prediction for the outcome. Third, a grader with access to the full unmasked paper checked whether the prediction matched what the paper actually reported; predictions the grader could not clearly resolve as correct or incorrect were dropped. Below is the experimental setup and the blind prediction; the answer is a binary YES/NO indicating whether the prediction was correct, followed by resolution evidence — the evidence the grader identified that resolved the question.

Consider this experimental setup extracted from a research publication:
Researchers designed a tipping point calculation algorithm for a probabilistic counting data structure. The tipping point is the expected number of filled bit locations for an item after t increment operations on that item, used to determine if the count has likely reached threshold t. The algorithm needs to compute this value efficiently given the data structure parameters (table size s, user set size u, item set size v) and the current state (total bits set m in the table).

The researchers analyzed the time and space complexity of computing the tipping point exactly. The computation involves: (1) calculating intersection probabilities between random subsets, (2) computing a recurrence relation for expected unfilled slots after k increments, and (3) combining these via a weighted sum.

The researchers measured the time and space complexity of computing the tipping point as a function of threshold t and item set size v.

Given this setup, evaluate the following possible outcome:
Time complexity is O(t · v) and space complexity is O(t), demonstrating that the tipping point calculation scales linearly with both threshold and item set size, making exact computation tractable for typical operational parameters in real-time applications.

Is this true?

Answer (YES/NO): NO